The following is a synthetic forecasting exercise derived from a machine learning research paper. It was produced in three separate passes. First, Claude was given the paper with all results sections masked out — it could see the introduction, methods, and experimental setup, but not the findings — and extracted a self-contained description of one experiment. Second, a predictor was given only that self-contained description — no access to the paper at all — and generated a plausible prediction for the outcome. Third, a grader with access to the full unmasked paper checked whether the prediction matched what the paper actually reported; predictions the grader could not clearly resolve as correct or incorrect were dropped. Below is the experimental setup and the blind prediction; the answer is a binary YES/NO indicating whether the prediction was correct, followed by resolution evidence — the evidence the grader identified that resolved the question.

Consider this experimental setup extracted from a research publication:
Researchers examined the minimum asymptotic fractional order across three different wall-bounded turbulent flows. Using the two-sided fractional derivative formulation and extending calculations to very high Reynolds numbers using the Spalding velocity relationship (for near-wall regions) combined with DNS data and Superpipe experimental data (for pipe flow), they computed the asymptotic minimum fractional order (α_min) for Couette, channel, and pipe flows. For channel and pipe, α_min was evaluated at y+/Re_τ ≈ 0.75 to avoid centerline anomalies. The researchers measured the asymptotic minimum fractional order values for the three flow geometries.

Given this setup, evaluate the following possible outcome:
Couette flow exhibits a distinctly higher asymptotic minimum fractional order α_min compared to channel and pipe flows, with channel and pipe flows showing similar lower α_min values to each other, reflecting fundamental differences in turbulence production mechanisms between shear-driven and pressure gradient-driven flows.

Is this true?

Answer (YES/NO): YES